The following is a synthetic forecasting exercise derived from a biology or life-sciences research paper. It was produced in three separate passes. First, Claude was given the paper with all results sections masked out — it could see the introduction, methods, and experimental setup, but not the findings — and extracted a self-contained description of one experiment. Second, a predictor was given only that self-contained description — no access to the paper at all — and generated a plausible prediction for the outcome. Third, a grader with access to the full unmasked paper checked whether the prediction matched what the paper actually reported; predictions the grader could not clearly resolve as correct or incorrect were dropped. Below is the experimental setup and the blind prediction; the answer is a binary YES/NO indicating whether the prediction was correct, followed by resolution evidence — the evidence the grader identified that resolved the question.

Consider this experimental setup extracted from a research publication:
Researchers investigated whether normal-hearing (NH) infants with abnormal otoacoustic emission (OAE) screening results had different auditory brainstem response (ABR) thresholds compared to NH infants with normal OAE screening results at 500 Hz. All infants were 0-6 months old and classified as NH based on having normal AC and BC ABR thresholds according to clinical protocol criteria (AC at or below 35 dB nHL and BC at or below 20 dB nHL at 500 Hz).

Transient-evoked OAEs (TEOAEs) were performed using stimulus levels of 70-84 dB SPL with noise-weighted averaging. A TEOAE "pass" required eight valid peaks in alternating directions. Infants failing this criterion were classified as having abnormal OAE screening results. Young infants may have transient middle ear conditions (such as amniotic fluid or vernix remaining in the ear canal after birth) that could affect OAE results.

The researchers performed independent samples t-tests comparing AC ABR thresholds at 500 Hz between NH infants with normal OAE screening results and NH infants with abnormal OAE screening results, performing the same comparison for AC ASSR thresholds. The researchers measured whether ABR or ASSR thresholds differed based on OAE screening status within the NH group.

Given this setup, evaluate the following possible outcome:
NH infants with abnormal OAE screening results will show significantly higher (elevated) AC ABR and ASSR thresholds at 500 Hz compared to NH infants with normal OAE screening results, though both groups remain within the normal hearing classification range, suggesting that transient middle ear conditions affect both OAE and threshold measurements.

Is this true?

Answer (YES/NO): NO